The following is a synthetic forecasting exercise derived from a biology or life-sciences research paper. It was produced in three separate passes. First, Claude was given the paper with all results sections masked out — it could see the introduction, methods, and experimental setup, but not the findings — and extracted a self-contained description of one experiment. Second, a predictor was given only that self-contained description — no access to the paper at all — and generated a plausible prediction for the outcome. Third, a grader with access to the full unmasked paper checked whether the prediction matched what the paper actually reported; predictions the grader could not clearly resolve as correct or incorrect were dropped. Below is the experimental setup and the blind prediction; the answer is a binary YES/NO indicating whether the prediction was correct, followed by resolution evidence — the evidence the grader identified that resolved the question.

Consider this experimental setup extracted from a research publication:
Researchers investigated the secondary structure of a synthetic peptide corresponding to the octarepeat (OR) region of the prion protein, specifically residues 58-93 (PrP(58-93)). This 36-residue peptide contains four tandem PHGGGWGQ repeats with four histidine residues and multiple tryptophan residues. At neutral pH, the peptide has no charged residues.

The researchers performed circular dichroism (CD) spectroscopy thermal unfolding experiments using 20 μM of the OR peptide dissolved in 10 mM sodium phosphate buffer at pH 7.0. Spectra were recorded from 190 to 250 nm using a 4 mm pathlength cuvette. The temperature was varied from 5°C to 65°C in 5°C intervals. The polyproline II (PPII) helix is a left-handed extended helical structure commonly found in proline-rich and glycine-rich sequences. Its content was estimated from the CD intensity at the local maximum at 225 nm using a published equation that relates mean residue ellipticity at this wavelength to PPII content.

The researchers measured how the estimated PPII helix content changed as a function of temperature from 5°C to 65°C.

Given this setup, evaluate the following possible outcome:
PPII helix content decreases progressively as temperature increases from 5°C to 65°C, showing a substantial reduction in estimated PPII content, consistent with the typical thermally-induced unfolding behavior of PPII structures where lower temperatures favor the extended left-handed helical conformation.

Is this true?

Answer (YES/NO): NO